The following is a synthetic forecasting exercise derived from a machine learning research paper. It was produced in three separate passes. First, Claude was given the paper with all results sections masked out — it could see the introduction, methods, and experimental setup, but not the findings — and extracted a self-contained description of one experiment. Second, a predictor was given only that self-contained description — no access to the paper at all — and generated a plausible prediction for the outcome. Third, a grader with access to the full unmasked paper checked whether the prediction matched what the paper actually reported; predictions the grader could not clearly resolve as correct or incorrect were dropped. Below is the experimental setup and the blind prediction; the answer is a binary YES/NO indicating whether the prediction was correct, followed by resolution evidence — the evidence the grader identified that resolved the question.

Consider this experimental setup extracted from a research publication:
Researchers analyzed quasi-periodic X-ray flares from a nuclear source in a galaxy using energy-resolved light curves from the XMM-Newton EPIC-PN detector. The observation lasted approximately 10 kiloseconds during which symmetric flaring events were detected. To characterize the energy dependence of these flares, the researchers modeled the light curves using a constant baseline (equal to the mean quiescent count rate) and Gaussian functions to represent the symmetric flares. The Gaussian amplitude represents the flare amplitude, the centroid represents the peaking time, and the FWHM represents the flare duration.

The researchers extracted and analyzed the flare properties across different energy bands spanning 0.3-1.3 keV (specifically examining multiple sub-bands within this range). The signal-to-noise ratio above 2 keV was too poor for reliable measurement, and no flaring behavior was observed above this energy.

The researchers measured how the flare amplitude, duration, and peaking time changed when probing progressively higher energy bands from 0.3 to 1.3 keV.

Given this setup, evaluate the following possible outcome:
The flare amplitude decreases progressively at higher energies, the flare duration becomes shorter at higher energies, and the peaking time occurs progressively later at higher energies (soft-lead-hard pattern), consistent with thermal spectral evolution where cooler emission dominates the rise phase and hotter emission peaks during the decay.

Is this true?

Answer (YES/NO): NO